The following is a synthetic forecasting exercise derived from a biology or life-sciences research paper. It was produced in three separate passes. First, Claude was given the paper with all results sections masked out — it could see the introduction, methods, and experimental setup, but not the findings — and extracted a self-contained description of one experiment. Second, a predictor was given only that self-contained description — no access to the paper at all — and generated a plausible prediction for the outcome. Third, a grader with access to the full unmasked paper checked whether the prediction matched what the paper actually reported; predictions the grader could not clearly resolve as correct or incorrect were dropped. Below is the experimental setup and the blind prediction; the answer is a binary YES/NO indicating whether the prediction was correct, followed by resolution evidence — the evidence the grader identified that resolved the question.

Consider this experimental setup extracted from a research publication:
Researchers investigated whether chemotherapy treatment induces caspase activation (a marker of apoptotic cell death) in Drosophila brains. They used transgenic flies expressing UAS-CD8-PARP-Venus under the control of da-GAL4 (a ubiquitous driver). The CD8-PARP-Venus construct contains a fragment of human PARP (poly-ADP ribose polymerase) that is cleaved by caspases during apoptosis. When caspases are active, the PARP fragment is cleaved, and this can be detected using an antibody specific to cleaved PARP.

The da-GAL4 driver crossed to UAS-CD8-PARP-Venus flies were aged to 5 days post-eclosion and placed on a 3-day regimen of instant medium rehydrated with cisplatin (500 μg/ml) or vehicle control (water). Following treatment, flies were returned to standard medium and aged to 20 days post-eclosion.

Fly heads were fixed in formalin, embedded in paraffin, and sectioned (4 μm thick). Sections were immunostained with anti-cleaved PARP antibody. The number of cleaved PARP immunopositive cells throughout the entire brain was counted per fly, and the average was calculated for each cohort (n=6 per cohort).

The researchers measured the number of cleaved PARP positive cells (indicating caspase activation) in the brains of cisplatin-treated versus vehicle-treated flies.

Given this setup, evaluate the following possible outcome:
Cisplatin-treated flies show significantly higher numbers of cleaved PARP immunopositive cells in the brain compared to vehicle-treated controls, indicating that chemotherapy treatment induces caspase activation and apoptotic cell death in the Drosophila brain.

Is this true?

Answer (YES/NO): YES